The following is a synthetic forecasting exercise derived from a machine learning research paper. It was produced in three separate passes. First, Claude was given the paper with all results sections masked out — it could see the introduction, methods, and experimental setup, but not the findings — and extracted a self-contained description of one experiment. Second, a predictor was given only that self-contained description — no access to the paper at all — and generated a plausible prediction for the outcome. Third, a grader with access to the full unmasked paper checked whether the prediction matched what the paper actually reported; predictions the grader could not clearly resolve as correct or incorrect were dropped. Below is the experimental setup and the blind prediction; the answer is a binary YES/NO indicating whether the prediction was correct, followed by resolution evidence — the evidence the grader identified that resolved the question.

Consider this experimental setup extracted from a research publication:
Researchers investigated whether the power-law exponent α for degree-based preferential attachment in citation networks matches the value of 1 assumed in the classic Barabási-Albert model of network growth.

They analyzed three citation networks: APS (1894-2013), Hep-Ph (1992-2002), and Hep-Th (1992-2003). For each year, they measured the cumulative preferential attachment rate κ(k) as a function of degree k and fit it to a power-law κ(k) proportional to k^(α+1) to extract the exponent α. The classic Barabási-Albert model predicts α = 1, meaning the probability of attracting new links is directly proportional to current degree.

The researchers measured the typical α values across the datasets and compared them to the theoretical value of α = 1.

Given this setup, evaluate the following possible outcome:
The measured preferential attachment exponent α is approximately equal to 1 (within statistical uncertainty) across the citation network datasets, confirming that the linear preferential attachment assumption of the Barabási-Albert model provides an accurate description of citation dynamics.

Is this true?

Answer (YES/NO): NO